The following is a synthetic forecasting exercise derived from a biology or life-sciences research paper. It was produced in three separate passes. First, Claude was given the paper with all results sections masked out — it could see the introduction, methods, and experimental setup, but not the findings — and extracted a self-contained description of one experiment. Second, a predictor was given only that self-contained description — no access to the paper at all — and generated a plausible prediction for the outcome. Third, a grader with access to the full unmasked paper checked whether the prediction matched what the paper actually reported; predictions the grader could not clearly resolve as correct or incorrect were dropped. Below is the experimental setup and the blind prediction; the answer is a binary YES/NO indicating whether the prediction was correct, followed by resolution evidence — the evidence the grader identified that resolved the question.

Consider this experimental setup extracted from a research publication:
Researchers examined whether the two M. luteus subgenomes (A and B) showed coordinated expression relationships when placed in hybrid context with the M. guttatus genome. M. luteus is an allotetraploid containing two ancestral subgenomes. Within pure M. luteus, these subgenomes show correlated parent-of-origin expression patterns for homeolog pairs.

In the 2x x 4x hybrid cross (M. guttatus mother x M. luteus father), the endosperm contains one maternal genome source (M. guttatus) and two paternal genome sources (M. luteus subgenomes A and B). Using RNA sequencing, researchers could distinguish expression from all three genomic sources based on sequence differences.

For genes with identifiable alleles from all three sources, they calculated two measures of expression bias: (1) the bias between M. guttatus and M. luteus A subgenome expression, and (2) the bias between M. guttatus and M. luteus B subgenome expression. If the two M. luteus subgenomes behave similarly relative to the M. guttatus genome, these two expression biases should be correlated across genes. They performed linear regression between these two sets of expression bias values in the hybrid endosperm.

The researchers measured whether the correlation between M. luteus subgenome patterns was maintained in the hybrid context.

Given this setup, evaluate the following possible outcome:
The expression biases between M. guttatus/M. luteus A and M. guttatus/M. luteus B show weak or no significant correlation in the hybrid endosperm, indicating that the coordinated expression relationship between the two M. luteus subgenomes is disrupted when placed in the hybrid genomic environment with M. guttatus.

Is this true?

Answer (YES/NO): NO